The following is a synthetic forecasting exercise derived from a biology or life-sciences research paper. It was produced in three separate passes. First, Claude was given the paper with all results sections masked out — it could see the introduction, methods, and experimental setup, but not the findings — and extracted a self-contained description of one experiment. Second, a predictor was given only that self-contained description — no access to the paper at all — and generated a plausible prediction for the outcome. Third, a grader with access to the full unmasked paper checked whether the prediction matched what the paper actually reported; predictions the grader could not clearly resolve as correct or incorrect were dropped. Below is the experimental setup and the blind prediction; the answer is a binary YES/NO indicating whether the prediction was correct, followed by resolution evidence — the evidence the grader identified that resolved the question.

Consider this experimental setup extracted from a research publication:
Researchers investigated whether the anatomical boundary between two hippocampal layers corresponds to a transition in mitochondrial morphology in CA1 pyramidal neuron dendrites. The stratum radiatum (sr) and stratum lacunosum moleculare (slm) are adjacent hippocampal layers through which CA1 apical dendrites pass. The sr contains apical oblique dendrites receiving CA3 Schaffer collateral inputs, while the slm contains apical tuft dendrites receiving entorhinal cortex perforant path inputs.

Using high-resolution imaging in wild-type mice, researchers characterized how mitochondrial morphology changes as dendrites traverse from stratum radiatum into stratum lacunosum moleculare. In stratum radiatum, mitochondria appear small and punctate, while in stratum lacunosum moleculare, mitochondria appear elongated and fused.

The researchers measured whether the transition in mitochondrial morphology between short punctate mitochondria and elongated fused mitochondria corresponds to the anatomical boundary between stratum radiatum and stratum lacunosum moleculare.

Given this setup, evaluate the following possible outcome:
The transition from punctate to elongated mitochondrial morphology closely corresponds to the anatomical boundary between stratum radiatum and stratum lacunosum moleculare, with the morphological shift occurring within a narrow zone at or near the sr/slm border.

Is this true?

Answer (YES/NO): YES